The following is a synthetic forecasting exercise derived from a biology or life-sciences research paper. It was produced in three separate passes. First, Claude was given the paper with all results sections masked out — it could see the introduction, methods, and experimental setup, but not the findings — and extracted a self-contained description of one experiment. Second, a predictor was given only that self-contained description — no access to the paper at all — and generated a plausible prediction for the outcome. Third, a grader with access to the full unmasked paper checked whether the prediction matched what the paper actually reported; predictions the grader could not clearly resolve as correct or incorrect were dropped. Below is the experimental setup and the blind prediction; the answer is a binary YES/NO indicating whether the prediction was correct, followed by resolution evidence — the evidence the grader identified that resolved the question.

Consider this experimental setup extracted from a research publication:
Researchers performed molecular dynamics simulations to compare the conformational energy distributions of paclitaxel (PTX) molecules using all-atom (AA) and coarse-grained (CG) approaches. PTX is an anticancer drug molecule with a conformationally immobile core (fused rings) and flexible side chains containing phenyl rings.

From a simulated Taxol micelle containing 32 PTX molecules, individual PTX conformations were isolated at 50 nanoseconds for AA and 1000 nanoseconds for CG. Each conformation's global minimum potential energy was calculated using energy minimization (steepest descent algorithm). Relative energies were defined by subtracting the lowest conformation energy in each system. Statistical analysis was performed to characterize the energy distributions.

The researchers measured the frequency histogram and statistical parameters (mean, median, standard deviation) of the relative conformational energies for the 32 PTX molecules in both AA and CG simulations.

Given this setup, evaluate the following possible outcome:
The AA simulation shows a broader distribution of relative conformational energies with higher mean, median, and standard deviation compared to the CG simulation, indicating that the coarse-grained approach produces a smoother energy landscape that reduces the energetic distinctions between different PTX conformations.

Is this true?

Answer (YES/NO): NO